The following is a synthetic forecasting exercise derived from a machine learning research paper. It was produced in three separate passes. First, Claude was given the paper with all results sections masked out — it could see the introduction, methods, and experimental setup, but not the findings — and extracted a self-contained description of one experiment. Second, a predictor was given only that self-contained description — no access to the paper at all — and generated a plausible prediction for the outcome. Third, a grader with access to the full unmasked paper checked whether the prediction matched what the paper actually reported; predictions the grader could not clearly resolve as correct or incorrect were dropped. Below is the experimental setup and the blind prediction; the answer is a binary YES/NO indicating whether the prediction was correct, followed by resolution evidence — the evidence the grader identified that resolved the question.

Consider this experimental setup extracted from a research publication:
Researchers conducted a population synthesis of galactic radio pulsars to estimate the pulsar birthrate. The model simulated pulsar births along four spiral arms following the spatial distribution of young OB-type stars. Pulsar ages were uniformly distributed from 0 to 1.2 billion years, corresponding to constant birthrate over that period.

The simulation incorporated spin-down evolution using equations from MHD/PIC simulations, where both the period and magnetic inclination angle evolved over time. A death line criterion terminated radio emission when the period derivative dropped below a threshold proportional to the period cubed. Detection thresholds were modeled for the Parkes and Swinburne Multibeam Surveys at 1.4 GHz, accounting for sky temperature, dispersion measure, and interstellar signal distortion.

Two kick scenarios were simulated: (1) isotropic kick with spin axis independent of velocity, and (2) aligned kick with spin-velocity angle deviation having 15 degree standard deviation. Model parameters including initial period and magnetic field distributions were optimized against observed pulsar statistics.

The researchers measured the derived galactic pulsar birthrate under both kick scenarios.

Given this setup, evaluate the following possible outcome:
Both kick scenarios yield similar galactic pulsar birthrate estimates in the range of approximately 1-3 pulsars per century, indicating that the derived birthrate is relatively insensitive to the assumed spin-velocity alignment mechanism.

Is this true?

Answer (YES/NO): YES